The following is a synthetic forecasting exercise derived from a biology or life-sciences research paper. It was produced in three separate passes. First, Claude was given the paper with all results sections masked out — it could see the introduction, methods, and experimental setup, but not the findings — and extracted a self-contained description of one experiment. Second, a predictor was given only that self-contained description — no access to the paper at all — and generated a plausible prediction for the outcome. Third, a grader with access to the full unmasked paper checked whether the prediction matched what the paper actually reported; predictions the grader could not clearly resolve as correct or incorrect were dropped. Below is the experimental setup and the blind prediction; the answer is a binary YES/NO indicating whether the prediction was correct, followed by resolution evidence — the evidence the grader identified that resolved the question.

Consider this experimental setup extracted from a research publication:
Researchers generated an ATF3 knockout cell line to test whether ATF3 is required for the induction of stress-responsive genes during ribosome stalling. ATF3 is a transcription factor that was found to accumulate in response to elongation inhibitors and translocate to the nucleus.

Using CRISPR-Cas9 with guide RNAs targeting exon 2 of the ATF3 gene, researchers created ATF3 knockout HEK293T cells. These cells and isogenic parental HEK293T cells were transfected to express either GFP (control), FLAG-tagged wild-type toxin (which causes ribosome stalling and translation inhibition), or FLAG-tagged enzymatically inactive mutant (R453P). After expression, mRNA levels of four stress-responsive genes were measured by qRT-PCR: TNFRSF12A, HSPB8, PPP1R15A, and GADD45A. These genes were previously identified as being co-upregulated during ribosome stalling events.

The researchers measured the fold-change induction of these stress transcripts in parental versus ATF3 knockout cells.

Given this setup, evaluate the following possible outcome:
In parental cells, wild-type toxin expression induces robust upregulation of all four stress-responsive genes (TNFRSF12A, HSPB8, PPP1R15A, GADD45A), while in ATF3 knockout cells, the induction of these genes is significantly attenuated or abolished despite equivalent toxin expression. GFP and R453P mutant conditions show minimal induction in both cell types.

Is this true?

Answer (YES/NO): YES